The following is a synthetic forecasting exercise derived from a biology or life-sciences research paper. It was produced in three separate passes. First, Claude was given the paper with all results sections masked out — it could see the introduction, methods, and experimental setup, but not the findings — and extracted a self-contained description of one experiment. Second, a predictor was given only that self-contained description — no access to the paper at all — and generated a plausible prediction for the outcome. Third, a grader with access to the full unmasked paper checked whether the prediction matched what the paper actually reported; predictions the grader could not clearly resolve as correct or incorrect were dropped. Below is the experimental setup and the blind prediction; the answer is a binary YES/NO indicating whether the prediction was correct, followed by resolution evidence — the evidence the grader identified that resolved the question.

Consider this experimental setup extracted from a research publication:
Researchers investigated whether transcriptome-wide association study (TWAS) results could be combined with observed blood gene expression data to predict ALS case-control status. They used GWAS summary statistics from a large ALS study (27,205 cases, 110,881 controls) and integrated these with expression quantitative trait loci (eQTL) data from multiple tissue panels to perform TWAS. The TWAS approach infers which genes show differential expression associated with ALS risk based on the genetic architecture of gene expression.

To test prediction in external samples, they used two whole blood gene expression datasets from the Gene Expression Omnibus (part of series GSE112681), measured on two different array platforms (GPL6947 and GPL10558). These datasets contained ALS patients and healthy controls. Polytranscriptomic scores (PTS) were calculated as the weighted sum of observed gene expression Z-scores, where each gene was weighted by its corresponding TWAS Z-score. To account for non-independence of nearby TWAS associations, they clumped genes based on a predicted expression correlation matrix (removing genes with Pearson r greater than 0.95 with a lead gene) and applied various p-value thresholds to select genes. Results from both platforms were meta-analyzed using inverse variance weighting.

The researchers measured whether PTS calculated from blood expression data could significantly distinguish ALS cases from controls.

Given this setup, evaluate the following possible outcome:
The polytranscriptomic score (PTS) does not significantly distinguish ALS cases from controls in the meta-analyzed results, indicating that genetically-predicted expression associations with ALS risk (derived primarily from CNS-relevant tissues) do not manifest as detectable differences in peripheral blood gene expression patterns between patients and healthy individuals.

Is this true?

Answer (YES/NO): NO